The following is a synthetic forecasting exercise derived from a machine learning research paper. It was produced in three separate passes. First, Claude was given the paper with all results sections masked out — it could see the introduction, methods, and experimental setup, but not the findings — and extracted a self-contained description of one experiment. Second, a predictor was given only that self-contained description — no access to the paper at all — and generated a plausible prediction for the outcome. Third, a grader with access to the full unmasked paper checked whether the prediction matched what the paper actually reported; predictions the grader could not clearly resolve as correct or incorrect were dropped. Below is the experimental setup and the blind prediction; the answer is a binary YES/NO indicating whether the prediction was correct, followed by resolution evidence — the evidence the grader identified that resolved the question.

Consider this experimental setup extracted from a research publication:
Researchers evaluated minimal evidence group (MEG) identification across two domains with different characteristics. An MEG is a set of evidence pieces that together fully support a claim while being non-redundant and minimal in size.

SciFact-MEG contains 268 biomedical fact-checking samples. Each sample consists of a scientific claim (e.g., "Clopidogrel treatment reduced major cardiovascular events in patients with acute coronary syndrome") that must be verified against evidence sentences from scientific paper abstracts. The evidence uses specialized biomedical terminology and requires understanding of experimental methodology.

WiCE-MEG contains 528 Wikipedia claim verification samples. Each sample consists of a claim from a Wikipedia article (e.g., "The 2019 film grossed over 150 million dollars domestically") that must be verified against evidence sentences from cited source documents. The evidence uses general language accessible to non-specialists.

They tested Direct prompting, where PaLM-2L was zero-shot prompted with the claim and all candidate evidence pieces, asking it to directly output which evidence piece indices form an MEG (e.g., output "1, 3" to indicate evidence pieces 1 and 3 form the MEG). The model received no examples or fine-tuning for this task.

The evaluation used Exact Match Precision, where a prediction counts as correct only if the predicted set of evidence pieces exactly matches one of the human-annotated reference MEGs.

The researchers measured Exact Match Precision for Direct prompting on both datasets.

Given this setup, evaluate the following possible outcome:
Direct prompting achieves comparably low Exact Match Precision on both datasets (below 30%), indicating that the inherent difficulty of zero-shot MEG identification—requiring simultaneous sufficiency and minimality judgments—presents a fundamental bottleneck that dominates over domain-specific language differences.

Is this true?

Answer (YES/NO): NO